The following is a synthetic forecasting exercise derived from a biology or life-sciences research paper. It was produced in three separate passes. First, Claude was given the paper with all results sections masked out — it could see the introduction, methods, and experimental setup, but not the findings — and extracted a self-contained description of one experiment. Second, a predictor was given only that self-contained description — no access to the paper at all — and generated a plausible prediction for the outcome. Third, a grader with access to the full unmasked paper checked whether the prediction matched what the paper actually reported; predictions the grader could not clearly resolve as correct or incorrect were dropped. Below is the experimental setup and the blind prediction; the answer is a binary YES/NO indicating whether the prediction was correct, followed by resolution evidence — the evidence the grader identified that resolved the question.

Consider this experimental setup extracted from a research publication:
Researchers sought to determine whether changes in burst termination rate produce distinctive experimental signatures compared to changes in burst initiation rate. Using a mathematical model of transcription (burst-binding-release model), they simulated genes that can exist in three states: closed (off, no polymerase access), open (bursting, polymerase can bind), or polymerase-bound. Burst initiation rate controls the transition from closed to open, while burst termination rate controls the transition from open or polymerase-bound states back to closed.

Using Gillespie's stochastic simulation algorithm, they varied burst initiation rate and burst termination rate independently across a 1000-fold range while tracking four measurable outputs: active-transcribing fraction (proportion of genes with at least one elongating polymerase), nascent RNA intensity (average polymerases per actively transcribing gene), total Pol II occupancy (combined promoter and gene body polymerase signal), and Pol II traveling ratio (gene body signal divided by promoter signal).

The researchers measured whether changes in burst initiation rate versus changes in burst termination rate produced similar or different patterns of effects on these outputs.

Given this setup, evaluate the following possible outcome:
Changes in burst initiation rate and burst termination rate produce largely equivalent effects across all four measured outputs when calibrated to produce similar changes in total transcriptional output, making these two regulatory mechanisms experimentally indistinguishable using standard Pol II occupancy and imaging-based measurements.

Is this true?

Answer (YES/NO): NO